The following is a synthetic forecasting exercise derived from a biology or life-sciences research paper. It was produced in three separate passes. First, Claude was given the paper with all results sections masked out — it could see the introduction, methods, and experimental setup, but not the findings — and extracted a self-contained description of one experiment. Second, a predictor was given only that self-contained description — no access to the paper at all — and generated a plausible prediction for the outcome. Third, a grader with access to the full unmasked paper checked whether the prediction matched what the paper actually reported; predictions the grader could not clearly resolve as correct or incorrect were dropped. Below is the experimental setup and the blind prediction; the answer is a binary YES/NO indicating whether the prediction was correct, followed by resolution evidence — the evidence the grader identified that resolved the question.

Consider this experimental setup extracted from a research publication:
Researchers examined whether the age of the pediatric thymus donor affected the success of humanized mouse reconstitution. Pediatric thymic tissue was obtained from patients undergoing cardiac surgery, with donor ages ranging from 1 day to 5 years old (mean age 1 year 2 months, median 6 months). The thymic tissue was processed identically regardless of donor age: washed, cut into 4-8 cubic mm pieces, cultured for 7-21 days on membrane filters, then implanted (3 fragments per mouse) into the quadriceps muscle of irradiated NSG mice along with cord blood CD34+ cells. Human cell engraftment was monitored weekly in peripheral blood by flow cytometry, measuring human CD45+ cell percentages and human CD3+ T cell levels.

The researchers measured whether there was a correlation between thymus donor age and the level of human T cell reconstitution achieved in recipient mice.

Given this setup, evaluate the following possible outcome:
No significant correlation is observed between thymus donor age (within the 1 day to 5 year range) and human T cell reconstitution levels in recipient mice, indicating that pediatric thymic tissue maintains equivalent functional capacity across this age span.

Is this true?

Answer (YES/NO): YES